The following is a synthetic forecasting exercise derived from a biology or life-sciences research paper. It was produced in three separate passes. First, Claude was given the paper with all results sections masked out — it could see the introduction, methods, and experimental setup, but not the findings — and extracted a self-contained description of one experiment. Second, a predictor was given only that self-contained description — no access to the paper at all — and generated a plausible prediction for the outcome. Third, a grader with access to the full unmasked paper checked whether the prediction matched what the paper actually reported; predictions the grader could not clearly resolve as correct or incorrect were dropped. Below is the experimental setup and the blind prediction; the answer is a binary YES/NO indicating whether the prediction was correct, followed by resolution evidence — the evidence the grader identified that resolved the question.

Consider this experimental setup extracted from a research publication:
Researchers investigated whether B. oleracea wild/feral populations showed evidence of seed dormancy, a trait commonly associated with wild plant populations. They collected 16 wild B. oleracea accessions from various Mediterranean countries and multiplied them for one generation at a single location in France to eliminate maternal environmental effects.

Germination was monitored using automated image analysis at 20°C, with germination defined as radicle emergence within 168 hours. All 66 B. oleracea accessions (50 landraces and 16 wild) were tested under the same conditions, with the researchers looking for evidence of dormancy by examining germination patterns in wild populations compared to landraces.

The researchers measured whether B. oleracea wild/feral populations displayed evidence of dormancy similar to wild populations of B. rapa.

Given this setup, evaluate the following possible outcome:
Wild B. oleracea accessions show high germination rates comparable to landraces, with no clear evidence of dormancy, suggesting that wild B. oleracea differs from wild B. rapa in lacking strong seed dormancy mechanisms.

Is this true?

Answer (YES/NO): NO